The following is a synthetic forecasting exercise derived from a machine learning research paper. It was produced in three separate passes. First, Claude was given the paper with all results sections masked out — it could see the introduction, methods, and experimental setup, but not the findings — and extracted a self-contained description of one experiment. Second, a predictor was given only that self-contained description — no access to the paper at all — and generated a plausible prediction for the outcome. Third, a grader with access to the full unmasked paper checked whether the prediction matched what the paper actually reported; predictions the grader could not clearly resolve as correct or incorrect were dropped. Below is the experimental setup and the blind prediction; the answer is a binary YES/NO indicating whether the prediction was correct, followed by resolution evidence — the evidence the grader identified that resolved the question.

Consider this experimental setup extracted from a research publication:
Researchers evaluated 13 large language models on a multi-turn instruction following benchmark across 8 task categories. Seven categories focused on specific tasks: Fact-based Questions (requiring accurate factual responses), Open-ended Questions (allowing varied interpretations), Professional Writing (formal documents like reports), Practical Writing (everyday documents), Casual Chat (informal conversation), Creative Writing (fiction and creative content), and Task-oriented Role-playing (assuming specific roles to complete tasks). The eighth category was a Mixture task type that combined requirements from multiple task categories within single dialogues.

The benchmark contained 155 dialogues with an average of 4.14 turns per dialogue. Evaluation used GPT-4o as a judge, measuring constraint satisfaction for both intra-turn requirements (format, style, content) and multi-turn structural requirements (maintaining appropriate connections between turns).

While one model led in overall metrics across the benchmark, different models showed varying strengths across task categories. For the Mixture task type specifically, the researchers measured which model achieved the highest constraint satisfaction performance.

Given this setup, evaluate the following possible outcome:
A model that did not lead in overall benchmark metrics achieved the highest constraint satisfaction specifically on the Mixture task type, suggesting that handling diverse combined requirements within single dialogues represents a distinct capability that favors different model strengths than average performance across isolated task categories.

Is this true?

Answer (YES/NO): YES